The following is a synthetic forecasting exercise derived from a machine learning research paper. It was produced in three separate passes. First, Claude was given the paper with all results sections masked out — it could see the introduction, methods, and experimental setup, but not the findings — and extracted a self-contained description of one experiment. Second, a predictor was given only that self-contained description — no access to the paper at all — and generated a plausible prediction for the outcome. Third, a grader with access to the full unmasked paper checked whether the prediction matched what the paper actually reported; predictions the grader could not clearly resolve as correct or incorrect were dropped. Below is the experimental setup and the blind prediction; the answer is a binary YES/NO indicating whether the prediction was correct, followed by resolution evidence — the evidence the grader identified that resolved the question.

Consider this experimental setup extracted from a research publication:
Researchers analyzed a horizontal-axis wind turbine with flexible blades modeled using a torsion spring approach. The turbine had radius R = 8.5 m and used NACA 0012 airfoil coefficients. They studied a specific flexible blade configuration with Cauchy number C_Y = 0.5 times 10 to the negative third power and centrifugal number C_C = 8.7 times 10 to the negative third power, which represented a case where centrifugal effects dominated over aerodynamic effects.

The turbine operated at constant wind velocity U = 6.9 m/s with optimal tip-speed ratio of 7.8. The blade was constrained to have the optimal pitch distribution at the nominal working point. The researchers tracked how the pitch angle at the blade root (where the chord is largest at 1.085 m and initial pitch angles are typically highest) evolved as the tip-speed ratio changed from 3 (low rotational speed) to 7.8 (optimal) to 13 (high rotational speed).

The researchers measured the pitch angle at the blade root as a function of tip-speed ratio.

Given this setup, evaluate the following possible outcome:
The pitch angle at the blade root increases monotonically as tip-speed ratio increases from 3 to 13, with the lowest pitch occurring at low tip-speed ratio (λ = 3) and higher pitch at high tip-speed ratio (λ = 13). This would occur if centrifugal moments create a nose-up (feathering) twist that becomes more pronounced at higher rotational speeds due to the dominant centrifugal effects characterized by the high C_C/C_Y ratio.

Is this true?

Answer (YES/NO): NO